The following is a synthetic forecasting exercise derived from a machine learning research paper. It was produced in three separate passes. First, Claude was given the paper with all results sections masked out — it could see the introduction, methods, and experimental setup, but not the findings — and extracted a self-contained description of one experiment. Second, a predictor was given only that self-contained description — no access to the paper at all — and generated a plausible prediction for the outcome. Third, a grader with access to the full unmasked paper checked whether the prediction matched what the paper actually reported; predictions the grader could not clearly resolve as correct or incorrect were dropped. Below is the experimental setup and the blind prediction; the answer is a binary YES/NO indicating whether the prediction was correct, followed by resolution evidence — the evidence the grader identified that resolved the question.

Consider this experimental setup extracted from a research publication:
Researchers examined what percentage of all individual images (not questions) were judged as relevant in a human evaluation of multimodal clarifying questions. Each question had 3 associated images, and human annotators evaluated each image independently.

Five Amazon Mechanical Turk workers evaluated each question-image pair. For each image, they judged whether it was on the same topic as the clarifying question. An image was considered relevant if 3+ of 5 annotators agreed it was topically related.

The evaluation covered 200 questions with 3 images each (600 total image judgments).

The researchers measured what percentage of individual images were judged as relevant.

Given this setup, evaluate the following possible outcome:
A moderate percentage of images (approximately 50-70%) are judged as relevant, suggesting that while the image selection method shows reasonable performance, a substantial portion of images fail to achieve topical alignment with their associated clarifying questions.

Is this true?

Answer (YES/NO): YES